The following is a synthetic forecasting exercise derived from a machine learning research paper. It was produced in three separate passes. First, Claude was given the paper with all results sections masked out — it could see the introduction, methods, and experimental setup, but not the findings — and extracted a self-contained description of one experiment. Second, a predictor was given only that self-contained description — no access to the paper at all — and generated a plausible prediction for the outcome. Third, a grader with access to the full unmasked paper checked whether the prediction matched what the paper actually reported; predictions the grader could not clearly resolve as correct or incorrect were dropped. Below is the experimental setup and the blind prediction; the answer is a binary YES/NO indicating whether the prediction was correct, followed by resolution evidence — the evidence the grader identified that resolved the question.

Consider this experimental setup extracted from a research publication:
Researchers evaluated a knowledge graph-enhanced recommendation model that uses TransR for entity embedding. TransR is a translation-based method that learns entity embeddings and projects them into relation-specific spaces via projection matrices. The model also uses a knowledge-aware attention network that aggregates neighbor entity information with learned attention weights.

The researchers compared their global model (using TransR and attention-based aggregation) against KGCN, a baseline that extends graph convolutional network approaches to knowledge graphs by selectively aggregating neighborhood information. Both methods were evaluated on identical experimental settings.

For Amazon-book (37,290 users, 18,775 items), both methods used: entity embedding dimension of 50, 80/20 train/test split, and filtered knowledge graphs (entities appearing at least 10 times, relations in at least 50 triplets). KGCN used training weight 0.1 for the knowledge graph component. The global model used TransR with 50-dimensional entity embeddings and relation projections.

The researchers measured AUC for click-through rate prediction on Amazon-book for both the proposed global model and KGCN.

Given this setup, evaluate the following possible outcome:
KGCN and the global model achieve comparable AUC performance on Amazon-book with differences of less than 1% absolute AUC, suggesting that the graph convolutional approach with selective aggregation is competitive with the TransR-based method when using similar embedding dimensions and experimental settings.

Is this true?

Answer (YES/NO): YES